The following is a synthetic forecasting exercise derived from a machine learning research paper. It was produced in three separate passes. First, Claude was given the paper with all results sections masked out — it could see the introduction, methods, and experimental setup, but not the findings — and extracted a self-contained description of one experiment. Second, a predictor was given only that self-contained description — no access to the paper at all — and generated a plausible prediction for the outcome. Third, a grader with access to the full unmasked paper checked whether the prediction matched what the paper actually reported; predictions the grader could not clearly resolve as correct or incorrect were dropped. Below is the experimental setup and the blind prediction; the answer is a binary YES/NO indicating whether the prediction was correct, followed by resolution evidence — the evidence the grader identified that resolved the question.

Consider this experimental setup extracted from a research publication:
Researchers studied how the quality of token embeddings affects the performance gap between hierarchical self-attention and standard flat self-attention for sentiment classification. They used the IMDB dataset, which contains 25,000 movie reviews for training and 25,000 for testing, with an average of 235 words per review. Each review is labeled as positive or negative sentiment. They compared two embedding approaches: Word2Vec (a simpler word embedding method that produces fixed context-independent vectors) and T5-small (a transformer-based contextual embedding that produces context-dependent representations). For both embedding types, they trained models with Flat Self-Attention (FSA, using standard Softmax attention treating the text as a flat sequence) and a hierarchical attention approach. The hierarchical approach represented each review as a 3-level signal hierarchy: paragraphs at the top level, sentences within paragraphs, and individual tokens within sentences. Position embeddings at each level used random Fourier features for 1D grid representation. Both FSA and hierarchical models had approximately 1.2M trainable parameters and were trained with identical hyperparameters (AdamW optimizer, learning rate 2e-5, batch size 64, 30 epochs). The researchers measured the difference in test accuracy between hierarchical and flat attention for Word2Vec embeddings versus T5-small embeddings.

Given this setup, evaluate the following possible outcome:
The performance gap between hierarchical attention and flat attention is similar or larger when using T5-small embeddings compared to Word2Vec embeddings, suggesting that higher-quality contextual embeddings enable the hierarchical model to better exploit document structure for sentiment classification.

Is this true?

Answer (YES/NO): NO